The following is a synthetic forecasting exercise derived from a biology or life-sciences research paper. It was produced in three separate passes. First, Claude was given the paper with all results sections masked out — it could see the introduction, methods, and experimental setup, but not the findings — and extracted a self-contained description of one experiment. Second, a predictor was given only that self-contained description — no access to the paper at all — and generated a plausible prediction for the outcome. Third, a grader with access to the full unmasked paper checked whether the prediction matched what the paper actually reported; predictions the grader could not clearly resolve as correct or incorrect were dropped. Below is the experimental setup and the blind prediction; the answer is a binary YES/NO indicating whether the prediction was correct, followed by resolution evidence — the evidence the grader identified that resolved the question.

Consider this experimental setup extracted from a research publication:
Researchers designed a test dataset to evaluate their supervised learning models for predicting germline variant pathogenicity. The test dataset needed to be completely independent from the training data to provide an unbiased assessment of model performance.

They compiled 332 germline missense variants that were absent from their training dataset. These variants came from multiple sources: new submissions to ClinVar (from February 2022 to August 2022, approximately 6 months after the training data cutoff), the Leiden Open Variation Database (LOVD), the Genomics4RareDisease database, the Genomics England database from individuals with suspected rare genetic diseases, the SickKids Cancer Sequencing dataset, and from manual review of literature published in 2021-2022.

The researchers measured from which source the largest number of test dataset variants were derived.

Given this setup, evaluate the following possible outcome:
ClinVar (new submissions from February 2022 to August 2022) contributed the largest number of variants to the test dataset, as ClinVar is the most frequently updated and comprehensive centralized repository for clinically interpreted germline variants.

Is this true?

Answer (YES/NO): YES